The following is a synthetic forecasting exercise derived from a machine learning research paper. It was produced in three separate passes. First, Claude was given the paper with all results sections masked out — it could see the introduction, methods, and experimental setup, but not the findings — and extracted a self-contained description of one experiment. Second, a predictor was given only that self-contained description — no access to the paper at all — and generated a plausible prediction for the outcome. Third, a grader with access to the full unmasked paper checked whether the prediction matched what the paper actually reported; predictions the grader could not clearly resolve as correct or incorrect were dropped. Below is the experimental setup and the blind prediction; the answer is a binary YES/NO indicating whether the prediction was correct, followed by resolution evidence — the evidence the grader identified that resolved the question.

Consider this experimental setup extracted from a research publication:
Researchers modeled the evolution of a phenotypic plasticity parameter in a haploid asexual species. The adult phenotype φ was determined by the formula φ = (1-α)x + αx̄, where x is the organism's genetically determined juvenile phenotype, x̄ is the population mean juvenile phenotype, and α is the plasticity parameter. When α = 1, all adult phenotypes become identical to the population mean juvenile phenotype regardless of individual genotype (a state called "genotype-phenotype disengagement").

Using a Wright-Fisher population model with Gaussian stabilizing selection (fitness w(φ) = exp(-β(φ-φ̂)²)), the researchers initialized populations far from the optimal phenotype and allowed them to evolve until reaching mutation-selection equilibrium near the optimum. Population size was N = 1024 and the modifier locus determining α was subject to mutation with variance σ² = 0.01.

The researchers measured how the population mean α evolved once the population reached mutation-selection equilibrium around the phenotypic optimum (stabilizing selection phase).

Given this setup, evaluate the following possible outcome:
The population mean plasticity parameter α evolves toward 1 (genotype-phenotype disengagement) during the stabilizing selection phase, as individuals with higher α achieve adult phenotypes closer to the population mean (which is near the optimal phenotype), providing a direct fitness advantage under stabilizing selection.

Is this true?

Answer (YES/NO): YES